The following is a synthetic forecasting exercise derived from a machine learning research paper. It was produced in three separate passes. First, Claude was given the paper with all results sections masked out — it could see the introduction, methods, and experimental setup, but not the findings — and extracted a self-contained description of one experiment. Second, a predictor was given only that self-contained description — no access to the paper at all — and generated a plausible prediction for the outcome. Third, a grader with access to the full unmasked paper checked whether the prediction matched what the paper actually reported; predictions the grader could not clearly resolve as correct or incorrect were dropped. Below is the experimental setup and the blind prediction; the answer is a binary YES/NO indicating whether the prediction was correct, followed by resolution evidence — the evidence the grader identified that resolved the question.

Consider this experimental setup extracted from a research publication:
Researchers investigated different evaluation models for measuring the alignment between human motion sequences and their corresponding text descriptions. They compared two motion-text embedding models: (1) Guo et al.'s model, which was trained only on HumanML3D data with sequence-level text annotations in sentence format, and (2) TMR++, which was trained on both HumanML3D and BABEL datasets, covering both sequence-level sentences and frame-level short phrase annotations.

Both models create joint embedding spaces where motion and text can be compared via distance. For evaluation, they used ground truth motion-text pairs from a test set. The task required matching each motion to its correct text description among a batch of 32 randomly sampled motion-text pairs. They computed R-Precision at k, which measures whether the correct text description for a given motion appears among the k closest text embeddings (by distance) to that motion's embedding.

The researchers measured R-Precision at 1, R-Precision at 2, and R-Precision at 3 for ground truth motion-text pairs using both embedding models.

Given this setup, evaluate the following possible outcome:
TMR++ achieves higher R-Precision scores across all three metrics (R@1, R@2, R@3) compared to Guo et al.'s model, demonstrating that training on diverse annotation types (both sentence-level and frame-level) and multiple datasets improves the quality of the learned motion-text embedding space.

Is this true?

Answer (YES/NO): YES